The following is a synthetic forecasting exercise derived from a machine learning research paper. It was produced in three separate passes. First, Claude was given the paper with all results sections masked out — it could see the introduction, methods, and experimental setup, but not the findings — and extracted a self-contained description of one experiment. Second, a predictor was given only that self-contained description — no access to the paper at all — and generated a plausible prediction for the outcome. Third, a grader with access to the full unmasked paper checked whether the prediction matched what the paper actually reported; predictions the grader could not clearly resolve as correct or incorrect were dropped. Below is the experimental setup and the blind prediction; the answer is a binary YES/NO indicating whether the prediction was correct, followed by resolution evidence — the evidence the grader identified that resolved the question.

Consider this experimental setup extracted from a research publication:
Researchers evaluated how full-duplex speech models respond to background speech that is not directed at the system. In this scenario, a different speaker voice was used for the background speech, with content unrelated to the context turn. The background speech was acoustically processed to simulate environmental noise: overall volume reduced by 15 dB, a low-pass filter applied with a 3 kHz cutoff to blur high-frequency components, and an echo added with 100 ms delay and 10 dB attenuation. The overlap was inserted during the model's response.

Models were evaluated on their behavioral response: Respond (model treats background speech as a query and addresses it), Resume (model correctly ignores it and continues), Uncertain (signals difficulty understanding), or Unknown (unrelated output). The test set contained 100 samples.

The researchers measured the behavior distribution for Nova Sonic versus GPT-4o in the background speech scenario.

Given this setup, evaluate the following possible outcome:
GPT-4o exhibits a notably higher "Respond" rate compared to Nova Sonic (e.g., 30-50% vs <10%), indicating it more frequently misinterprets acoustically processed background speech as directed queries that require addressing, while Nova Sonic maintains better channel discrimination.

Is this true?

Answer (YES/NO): NO